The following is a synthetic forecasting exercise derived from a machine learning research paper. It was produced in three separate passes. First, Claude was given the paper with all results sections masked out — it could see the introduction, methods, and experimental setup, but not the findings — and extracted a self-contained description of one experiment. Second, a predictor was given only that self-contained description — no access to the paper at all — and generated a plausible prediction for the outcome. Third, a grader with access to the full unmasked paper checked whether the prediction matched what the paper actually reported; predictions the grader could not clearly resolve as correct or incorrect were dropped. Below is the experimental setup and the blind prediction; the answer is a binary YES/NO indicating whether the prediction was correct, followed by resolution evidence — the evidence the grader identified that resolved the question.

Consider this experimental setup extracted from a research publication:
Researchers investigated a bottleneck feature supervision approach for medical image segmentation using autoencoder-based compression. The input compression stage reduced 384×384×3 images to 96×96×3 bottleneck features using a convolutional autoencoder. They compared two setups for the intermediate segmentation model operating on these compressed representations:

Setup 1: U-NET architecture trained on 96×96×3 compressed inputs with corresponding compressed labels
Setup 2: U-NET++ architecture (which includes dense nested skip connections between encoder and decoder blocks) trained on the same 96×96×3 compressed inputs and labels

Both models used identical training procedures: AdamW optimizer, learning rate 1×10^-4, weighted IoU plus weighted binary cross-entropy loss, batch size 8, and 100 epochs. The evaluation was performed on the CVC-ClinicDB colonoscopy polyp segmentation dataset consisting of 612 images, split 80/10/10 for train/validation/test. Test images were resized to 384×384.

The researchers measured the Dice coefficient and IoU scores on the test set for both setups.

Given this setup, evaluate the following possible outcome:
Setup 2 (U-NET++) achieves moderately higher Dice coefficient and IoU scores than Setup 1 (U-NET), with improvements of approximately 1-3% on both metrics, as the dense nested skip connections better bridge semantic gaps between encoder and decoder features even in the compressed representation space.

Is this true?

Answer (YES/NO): NO